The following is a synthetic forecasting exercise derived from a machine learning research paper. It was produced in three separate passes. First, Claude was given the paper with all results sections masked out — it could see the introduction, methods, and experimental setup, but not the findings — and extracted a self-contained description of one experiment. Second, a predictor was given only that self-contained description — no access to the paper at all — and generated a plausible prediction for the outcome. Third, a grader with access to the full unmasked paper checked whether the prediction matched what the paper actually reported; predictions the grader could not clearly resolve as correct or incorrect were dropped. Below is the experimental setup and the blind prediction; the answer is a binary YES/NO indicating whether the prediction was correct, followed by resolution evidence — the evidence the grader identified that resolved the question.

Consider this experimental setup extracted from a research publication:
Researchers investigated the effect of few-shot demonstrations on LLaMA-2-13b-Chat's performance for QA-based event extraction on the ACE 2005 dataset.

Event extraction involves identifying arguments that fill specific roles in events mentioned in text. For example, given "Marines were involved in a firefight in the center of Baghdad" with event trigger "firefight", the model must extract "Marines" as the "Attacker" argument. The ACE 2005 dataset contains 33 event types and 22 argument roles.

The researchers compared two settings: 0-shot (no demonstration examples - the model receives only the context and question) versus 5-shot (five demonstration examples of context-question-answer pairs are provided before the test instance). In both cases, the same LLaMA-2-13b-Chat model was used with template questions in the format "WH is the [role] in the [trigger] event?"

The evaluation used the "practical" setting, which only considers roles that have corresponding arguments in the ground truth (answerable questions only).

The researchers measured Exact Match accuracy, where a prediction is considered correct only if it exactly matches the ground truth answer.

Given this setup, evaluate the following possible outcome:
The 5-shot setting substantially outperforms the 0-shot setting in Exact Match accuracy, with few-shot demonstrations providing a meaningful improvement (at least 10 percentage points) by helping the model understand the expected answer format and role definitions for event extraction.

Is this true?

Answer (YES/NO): YES